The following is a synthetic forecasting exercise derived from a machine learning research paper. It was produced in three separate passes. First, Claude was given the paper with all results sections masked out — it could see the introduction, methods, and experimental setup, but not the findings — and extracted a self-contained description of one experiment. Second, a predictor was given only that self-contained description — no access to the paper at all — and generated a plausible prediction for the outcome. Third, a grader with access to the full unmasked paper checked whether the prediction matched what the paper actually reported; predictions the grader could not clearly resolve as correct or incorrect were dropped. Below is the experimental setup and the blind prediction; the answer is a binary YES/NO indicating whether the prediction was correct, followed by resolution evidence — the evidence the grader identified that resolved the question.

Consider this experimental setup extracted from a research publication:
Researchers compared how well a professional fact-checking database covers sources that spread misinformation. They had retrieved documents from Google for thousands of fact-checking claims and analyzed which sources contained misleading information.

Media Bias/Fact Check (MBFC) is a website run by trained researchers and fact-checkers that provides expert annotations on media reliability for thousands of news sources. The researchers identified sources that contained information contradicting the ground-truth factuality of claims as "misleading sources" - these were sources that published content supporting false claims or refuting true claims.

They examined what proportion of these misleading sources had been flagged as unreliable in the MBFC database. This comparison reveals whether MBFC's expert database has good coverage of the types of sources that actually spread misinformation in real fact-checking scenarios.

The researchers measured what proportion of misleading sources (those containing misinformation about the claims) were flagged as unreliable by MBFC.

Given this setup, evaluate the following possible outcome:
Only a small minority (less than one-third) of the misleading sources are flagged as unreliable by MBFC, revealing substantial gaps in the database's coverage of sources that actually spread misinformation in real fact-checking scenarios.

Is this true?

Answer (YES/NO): YES